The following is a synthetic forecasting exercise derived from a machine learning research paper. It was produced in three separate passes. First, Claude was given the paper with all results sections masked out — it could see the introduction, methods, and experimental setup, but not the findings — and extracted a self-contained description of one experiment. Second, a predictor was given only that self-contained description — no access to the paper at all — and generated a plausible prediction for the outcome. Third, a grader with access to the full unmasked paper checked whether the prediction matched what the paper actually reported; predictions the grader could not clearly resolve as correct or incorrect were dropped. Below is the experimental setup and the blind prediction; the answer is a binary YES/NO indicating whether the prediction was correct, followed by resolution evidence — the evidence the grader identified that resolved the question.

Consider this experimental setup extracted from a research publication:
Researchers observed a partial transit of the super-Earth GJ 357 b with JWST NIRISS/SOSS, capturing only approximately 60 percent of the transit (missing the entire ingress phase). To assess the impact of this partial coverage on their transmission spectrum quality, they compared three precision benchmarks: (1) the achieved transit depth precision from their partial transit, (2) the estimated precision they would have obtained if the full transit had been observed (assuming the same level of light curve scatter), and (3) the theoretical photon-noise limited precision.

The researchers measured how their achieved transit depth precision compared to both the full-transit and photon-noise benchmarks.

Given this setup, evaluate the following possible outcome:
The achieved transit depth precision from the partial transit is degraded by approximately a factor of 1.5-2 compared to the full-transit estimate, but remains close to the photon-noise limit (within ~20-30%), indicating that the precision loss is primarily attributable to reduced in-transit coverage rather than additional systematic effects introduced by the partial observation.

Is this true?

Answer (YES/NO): NO